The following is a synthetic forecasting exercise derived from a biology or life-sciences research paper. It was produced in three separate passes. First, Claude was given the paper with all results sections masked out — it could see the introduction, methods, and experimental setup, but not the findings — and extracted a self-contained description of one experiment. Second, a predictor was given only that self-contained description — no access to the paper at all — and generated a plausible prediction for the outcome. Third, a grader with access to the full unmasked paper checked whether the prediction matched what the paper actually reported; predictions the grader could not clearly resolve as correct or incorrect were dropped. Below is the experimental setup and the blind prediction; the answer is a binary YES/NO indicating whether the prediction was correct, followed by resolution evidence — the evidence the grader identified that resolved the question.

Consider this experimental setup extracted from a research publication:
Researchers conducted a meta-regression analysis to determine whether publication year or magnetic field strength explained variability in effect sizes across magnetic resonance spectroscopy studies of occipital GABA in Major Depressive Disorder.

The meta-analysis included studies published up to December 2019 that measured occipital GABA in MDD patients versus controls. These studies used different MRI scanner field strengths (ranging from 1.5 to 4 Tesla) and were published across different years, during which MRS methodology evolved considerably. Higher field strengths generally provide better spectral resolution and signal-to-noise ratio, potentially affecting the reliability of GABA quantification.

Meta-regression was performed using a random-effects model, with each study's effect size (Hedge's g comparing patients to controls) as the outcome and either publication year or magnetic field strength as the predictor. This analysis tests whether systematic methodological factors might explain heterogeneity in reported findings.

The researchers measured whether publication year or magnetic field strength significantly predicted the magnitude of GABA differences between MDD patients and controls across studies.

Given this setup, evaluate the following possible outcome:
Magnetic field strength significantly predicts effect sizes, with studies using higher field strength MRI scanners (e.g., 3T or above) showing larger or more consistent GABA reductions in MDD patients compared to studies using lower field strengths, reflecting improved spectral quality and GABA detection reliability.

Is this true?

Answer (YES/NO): NO